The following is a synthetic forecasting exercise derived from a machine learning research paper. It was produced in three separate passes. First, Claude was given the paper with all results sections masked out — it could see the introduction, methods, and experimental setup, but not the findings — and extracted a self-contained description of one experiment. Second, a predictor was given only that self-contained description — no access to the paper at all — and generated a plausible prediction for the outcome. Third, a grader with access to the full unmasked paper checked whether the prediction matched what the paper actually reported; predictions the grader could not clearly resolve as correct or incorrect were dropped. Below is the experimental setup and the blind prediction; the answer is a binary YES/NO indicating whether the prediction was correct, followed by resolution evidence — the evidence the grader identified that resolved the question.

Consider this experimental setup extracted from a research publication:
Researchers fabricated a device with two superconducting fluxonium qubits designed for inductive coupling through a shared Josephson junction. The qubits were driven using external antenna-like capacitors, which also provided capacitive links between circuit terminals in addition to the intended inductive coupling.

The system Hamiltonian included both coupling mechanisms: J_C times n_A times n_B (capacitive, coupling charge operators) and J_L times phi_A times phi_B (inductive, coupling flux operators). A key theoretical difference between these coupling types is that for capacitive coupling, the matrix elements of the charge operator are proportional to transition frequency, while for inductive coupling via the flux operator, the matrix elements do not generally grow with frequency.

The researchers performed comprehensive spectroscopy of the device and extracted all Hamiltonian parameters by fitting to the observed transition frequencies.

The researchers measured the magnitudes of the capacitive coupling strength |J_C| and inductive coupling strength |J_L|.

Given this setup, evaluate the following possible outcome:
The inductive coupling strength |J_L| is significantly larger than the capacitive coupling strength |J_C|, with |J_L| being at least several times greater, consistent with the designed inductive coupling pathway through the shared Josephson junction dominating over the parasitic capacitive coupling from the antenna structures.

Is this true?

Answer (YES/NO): NO